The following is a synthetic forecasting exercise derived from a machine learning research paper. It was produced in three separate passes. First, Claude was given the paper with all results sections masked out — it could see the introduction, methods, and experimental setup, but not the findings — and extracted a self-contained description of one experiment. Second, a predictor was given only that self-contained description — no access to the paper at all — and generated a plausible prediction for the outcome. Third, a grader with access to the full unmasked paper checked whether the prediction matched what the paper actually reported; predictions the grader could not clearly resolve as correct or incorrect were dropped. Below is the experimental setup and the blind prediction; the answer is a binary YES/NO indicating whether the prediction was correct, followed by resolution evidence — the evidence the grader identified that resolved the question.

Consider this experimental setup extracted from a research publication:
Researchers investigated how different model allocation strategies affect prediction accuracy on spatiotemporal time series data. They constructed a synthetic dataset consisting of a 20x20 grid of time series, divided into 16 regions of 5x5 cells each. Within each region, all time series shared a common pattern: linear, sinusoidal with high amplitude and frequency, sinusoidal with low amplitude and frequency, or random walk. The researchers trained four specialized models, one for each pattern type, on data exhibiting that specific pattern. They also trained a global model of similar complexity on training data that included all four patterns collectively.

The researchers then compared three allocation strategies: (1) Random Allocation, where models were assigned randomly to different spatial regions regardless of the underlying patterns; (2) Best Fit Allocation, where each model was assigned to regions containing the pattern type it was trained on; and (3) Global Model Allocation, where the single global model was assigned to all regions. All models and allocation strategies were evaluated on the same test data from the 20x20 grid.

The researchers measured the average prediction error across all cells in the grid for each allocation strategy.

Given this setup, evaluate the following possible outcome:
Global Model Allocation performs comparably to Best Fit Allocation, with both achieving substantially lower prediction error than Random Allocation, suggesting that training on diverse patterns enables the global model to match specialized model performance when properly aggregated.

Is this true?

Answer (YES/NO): NO